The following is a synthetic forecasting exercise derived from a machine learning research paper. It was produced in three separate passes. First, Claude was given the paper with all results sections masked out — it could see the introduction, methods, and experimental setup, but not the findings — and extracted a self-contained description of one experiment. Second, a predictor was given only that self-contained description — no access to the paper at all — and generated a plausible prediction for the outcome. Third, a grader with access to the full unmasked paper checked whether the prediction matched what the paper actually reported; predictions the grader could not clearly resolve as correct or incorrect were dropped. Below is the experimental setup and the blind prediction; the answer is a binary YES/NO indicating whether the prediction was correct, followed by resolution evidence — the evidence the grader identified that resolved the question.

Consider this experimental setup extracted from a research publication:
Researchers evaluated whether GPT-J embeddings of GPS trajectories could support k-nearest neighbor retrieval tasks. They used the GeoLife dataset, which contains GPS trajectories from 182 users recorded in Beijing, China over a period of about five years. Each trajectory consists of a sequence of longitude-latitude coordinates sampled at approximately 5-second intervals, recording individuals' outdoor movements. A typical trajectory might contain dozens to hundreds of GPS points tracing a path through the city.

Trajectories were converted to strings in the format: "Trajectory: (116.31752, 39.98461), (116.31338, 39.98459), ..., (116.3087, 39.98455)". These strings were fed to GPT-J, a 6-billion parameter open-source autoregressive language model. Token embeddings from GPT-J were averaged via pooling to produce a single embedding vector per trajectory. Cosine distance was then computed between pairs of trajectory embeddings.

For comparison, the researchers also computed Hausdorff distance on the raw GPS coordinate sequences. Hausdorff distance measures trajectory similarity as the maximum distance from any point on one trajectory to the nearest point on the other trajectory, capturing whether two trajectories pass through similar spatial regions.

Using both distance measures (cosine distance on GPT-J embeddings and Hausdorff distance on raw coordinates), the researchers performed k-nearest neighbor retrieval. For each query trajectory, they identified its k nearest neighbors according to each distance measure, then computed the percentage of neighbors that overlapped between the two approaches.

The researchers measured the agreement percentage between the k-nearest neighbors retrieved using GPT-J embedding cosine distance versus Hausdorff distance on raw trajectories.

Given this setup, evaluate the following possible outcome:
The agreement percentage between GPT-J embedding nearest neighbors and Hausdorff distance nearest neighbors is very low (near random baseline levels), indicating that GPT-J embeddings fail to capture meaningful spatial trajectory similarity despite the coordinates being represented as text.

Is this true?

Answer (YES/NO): NO